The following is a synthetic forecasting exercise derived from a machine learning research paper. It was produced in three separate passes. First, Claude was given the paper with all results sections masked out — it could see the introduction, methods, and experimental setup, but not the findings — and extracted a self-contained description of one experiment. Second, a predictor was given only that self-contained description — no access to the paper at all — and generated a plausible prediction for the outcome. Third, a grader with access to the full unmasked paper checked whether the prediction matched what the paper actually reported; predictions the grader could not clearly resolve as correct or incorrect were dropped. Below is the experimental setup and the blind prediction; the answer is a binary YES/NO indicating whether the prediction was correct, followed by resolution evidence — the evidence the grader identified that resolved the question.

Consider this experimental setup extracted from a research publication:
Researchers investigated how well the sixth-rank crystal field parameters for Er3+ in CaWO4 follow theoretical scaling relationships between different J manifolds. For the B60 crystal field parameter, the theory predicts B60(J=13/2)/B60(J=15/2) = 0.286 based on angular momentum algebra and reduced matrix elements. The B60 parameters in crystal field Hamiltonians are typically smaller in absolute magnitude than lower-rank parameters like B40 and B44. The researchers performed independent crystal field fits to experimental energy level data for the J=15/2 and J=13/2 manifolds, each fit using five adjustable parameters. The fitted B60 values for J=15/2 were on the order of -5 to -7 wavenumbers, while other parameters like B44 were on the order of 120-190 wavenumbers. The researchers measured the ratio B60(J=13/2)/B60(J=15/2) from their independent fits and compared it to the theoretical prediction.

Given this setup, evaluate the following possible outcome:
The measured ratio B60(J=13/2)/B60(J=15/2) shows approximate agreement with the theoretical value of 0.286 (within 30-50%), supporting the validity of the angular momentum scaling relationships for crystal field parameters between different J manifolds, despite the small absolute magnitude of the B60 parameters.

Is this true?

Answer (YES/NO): NO